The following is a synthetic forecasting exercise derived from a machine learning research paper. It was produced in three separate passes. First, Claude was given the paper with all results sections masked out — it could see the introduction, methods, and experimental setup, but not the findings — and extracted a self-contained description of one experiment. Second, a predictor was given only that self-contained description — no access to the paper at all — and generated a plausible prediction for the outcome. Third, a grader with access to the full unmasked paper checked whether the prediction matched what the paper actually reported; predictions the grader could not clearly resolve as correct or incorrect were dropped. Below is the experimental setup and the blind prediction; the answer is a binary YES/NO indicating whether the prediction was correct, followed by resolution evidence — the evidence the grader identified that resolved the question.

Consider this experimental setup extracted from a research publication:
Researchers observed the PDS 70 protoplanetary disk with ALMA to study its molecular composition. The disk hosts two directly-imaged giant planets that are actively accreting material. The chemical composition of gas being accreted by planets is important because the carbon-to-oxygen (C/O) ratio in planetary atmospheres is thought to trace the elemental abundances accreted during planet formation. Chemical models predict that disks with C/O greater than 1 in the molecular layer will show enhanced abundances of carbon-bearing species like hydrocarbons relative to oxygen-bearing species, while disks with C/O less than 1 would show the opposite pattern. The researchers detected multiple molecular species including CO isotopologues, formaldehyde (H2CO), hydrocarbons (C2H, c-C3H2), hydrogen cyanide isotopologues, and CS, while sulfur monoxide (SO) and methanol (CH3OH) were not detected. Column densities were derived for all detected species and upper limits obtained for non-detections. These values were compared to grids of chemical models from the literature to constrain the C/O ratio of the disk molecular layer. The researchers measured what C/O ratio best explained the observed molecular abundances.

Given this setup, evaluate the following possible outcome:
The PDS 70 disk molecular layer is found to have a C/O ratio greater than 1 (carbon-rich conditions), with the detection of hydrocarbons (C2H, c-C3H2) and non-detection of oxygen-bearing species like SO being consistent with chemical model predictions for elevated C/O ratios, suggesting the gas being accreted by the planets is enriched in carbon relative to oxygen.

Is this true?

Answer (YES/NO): YES